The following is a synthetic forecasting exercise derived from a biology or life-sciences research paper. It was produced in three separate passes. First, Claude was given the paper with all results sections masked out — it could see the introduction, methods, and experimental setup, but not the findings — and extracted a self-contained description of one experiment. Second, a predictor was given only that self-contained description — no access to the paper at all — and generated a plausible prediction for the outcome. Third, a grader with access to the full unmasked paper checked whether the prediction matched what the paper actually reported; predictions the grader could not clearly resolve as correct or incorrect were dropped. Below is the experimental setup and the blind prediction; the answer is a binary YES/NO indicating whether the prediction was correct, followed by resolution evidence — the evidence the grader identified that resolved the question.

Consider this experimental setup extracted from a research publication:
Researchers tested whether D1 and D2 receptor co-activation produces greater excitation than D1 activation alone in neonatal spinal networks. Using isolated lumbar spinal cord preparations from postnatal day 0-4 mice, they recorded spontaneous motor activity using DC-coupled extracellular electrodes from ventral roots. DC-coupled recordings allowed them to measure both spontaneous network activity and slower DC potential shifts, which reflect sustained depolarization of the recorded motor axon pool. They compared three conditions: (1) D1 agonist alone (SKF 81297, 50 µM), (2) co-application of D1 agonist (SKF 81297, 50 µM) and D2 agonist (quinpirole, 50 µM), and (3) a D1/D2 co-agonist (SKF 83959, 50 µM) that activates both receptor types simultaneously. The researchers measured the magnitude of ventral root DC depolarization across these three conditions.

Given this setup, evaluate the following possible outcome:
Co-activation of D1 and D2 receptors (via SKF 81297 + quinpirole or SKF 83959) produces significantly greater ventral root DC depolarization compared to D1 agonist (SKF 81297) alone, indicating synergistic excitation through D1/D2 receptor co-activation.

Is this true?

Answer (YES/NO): YES